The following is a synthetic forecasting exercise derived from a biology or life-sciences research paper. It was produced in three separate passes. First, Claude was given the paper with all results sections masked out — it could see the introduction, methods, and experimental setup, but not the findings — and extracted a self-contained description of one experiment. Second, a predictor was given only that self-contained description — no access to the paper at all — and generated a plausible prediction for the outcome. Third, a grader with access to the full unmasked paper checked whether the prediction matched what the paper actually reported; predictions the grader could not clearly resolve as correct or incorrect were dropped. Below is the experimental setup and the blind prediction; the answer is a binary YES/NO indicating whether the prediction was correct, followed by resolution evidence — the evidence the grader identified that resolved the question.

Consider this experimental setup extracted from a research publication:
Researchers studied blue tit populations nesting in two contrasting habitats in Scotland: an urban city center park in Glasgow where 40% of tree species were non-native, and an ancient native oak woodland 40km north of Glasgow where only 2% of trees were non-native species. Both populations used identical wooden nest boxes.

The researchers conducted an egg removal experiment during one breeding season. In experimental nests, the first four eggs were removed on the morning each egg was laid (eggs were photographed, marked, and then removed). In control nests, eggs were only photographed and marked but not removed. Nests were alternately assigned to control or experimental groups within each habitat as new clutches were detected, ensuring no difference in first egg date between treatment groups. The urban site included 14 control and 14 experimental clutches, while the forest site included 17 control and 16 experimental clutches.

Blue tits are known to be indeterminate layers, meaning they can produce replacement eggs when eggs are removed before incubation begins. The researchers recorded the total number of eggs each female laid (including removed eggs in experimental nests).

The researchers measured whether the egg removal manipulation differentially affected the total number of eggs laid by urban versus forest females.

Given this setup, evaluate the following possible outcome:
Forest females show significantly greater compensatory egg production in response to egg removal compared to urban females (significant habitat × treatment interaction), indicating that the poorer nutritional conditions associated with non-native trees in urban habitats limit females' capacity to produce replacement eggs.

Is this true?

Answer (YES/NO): NO